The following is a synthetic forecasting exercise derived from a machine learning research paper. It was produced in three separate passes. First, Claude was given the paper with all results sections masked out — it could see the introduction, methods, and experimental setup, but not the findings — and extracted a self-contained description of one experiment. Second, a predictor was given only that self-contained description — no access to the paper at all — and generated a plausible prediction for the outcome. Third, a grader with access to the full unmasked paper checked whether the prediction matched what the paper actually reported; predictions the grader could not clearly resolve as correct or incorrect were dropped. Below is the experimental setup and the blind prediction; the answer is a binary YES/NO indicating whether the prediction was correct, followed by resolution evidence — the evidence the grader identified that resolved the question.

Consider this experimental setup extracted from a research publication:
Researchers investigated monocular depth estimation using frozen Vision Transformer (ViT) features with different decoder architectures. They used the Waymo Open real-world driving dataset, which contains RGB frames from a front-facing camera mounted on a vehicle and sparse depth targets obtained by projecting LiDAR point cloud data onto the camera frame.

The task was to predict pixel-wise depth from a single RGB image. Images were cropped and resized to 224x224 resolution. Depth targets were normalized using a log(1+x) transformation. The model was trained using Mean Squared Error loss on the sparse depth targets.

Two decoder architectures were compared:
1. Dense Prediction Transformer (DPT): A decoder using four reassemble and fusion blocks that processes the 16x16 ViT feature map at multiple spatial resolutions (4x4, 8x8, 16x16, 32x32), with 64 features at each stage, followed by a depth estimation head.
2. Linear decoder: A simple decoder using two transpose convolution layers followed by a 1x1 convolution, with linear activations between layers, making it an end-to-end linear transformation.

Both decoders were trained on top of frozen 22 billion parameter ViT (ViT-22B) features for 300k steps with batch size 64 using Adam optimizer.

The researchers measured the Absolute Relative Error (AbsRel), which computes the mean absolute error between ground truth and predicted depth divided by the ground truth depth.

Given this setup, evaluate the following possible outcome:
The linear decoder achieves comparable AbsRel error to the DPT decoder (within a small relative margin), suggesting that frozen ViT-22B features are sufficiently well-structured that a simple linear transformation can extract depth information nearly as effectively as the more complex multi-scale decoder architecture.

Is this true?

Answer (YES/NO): NO